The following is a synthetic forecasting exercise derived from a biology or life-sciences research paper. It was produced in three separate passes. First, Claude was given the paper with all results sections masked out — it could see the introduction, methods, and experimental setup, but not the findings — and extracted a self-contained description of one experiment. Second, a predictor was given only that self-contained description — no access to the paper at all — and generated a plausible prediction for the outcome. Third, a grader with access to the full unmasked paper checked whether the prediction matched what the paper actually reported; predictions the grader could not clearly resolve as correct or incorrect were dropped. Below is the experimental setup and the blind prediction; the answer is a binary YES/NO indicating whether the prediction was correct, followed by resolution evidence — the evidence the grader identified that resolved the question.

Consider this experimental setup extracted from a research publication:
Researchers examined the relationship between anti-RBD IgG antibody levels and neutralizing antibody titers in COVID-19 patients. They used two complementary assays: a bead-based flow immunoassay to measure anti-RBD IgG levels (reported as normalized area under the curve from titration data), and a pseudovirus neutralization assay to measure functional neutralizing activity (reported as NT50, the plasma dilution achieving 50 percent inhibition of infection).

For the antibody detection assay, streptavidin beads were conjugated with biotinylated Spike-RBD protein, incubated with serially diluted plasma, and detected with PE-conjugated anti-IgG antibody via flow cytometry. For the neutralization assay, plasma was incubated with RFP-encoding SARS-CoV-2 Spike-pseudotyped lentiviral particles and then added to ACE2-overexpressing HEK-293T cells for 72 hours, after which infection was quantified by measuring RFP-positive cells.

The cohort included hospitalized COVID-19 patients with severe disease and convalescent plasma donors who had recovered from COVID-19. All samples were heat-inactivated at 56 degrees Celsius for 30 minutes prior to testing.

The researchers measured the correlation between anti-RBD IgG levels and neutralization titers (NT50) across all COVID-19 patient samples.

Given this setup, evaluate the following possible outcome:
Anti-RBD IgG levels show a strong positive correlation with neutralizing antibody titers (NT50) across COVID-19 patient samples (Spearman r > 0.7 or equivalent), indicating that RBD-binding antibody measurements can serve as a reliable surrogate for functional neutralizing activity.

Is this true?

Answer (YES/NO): YES